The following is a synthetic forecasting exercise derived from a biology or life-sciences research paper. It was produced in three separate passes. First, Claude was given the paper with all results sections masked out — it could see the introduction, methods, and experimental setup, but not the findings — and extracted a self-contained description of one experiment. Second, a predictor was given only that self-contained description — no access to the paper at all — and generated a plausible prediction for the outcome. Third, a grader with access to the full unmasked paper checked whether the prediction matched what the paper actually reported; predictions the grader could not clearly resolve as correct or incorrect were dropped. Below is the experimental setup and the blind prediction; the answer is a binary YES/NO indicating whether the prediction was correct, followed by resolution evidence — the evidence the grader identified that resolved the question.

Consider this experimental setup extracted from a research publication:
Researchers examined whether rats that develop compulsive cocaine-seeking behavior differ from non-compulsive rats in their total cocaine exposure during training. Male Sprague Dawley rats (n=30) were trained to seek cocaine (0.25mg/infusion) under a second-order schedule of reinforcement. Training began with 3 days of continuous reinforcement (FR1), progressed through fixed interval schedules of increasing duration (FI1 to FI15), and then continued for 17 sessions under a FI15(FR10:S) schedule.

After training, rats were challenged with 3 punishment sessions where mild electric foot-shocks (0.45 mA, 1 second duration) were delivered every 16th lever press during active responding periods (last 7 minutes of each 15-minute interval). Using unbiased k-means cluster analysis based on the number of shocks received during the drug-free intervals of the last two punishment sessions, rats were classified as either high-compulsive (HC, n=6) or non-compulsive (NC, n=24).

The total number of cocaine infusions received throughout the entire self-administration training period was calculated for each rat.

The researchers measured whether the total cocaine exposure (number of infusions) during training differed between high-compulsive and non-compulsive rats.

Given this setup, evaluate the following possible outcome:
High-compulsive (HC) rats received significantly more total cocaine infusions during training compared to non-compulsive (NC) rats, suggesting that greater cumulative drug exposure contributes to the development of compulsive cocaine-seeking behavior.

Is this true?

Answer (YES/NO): NO